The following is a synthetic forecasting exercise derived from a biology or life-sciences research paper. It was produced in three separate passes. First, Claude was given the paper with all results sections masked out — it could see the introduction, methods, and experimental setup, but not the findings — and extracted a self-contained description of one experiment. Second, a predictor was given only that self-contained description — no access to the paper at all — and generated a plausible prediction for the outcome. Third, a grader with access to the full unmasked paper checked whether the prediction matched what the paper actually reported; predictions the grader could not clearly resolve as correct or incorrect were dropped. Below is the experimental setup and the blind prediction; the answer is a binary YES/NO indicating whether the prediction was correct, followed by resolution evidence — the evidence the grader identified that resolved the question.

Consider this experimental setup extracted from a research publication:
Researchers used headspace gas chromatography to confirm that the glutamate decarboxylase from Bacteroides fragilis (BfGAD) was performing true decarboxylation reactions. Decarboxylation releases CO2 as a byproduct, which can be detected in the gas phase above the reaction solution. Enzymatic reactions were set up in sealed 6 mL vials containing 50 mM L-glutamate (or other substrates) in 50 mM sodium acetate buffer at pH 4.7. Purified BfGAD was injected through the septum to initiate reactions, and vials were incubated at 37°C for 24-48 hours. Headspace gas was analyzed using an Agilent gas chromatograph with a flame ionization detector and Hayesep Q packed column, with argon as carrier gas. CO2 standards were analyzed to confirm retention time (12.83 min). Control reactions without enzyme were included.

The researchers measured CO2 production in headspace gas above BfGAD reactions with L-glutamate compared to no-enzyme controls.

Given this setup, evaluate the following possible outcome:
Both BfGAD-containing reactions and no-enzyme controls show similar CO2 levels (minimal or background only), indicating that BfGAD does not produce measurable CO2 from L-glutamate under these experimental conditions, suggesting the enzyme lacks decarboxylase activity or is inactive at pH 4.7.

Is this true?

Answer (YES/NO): NO